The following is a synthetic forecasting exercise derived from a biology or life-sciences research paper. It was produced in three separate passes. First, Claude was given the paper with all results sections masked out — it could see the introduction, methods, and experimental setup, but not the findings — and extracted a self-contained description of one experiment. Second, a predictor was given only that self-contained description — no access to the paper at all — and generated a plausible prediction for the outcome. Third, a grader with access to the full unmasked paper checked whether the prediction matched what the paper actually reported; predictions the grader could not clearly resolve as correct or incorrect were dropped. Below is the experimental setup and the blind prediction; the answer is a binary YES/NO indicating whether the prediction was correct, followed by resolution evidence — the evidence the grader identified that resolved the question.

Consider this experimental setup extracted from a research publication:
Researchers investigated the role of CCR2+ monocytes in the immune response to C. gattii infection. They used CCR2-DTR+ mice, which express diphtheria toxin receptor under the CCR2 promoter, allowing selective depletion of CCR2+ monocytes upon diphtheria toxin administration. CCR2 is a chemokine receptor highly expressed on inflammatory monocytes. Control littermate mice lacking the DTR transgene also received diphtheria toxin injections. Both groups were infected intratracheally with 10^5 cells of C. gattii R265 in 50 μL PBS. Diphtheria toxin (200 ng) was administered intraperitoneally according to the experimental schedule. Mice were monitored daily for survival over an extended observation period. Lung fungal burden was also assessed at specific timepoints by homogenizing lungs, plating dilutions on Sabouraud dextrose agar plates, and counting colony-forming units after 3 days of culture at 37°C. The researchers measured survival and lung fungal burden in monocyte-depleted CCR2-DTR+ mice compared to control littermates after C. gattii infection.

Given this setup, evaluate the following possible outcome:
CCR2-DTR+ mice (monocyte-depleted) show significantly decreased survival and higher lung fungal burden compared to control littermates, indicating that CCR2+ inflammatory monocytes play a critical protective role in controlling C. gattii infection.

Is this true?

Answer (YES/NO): NO